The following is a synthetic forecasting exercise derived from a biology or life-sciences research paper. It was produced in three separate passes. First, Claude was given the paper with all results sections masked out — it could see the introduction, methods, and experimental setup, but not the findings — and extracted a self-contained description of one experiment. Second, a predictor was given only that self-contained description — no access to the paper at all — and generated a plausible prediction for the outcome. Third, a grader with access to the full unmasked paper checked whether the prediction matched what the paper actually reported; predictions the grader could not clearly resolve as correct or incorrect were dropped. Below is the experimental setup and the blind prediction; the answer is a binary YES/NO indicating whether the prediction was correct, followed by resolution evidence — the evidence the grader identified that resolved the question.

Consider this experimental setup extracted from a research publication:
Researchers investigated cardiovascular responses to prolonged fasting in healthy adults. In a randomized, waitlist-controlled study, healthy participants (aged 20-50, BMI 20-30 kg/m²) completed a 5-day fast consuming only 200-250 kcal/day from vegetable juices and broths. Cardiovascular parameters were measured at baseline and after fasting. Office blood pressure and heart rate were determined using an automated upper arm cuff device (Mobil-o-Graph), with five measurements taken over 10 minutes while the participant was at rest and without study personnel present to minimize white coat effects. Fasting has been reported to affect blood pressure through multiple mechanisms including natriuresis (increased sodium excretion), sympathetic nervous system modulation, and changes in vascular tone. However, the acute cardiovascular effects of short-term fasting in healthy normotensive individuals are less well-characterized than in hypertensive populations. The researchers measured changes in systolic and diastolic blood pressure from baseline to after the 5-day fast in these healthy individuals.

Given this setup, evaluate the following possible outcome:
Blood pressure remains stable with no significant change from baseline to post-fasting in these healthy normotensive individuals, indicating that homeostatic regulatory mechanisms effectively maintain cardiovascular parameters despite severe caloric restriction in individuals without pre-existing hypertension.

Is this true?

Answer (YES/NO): NO